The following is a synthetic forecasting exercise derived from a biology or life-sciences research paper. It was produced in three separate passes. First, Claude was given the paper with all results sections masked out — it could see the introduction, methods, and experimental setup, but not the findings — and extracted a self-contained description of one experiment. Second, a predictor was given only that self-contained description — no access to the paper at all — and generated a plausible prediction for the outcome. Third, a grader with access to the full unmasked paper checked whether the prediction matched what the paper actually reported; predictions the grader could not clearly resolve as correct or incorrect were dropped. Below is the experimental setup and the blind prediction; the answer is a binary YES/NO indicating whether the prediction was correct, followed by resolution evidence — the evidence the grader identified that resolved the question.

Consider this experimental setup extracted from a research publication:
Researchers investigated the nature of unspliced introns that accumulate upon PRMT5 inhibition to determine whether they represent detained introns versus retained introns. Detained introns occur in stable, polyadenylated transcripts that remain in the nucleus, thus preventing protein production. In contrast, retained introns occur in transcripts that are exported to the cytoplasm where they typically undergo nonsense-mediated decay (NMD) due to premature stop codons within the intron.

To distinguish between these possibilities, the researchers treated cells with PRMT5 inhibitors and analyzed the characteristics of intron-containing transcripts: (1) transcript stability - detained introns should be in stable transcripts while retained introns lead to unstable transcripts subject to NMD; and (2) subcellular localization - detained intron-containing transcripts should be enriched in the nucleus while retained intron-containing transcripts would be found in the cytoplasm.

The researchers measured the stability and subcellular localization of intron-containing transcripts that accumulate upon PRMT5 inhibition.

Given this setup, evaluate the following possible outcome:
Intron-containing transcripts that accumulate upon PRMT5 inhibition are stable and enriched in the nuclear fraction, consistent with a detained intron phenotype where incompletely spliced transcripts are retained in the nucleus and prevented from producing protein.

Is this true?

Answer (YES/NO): YES